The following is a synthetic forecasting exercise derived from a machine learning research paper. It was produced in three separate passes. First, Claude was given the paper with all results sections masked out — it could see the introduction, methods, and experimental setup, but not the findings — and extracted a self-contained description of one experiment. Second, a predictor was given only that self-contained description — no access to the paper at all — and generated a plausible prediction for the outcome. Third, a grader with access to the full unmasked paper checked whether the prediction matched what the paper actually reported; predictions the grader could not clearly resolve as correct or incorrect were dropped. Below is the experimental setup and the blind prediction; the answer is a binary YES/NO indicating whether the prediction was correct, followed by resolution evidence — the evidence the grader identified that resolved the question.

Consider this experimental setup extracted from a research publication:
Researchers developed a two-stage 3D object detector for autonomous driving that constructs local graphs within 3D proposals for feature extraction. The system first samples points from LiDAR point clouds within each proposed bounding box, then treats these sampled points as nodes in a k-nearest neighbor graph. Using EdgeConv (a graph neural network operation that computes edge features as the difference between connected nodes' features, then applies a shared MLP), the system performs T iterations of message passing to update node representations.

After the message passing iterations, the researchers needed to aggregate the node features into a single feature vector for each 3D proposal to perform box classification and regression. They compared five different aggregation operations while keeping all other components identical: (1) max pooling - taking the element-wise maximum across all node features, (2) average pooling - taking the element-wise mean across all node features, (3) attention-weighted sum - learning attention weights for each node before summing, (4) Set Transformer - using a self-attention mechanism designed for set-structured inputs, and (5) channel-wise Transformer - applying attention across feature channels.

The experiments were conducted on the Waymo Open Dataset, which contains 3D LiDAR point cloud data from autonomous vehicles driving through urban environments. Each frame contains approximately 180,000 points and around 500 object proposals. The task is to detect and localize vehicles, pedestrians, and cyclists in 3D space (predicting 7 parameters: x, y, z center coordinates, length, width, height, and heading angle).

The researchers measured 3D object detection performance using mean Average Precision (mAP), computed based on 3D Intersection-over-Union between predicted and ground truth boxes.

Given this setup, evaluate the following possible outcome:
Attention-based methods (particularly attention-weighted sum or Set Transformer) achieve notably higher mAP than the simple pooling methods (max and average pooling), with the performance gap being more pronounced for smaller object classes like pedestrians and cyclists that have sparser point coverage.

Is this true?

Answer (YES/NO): NO